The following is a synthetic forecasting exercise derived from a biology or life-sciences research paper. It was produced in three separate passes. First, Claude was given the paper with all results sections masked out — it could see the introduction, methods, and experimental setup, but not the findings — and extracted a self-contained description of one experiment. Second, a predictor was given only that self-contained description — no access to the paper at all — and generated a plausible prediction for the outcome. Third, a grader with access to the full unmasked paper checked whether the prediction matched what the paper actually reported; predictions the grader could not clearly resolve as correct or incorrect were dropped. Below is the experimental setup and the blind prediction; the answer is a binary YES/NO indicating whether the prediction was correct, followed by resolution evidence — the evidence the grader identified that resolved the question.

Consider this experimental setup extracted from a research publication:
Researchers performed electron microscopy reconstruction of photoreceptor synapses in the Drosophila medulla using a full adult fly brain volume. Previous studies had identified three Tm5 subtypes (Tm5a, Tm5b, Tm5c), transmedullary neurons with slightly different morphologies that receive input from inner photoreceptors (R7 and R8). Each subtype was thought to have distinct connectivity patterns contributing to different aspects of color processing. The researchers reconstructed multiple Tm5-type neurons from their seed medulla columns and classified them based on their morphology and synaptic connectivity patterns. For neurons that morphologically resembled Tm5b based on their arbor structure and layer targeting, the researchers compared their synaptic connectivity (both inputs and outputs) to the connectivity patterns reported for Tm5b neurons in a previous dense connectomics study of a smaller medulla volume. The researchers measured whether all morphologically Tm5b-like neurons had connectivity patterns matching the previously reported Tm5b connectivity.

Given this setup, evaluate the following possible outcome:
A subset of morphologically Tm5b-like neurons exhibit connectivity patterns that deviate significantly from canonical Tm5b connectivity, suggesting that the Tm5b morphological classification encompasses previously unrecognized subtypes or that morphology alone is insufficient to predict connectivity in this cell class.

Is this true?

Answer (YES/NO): YES